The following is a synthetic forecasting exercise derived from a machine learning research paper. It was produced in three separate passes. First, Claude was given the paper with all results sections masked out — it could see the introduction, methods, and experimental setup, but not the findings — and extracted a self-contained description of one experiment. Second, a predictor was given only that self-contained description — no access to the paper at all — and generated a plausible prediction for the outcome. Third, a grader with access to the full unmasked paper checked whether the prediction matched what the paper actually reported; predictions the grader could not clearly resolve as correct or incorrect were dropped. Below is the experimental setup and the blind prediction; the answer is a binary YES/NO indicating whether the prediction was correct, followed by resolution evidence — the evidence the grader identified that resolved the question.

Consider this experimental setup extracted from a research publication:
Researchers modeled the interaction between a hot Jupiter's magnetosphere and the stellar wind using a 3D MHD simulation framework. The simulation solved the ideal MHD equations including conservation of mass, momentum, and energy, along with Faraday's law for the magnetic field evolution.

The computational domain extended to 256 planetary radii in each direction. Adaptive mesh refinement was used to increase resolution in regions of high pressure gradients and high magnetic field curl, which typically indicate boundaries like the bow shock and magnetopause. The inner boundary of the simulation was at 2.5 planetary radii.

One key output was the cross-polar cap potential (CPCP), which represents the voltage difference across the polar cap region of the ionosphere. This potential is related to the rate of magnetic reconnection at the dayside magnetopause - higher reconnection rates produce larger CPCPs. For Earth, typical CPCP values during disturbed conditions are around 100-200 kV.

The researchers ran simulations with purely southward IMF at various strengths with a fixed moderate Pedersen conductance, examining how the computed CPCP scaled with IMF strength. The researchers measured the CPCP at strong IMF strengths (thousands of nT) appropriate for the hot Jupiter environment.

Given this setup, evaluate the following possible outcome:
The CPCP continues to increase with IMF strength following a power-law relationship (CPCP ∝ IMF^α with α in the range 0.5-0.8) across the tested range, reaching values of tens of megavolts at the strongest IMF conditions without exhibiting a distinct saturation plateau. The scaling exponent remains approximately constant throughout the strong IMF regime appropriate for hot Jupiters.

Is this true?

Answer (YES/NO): NO